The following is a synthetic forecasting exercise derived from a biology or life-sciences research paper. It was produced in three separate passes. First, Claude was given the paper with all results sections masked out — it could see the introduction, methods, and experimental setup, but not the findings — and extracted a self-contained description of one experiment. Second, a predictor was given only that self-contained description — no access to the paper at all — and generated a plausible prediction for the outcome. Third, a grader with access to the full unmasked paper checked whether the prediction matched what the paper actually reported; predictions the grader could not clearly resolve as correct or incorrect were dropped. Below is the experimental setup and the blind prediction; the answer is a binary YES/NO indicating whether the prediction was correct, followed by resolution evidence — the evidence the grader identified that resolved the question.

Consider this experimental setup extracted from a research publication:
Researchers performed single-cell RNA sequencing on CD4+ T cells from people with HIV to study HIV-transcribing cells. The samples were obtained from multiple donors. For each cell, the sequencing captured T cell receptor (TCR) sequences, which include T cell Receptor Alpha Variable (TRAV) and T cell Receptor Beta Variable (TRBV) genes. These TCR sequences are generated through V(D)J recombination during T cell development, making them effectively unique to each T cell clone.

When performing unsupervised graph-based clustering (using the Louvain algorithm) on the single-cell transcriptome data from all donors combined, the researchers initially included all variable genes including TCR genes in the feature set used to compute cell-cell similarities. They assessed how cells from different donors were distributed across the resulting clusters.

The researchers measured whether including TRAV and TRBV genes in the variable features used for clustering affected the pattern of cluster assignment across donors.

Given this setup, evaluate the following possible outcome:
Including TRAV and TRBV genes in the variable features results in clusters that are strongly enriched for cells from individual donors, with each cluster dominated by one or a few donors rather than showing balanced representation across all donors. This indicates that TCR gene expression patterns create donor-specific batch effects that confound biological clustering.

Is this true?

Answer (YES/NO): YES